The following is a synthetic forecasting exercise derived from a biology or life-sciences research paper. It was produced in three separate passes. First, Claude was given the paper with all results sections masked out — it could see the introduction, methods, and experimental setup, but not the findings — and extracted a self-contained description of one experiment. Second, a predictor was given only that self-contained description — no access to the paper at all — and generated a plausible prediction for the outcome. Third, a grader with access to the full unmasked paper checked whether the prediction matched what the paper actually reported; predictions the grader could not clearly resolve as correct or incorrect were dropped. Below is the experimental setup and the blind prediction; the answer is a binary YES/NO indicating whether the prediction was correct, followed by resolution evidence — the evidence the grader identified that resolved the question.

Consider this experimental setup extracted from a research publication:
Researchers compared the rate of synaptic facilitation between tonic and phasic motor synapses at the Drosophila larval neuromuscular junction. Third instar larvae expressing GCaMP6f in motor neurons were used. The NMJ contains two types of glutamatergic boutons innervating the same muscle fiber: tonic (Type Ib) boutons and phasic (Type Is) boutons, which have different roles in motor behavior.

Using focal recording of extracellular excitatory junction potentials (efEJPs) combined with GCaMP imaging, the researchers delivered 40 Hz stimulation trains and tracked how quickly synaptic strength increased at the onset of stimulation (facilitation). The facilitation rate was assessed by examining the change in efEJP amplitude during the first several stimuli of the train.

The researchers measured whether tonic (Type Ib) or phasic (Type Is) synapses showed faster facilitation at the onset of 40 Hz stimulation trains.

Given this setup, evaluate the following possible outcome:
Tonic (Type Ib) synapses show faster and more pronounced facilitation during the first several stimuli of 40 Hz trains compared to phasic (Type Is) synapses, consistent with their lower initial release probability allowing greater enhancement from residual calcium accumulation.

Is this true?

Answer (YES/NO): NO